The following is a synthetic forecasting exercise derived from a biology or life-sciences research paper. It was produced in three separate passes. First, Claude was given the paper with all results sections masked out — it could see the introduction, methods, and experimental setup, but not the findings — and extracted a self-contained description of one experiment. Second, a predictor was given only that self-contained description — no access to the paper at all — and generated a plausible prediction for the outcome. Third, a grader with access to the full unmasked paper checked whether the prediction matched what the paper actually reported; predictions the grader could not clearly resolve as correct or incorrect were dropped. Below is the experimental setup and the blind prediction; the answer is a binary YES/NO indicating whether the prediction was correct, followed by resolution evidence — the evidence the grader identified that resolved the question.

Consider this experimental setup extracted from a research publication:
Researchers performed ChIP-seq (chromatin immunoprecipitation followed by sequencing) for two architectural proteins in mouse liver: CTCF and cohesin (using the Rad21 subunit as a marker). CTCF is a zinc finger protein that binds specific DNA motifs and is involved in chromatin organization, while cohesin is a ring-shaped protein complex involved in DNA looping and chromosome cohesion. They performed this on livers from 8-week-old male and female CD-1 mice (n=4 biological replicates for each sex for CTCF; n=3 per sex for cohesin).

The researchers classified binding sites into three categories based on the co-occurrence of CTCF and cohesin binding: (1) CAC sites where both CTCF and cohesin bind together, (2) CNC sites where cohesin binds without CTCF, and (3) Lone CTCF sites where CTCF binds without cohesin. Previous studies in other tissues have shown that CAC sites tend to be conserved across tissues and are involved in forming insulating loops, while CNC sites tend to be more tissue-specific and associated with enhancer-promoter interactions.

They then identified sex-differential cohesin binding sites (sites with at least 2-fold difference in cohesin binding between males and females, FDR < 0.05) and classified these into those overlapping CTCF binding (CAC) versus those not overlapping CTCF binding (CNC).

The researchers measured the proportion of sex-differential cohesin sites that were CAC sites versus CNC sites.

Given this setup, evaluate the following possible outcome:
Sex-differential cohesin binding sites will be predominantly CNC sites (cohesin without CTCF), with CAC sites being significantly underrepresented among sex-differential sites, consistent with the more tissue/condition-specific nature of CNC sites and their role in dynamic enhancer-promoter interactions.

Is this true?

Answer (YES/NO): NO